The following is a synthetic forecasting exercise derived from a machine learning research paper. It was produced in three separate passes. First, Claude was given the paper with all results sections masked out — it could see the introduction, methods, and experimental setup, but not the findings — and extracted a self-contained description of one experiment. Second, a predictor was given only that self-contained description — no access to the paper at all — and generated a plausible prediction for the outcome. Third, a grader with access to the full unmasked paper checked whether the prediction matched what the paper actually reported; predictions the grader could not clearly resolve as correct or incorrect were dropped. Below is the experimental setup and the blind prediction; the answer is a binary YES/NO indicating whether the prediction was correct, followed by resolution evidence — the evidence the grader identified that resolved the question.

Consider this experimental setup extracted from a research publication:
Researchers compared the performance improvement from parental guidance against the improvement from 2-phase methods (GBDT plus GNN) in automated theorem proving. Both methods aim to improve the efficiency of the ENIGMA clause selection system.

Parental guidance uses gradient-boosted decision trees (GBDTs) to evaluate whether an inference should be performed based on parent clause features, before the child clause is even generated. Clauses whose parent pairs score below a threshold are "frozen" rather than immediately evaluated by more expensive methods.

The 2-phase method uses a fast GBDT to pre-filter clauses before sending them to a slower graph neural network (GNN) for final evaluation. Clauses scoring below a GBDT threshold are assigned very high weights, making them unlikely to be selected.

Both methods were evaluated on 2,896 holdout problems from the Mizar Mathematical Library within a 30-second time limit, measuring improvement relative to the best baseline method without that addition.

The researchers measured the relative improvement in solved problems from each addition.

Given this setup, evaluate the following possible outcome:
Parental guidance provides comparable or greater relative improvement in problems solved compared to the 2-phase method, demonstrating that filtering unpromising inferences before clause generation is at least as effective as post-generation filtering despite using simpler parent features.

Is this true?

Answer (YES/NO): YES